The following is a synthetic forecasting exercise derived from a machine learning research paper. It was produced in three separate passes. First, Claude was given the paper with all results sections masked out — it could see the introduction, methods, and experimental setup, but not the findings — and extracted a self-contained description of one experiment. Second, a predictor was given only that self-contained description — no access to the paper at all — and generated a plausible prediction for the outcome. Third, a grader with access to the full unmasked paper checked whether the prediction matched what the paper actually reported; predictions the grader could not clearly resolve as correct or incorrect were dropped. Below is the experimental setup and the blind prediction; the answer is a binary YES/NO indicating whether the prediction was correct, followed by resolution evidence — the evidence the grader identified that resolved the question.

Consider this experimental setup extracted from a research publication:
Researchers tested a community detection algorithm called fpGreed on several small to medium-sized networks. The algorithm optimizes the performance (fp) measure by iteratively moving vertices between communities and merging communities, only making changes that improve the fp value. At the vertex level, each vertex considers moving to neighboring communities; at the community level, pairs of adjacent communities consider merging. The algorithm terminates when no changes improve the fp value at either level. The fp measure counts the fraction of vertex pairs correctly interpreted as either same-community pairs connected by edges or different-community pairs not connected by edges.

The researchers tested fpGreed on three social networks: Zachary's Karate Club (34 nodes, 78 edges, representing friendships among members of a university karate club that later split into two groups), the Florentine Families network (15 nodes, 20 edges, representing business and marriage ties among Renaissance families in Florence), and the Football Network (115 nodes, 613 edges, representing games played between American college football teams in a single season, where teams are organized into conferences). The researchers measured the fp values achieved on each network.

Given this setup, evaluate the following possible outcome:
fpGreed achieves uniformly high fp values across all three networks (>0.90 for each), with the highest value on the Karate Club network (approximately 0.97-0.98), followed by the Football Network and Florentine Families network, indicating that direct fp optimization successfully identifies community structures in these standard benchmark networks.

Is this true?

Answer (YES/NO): NO